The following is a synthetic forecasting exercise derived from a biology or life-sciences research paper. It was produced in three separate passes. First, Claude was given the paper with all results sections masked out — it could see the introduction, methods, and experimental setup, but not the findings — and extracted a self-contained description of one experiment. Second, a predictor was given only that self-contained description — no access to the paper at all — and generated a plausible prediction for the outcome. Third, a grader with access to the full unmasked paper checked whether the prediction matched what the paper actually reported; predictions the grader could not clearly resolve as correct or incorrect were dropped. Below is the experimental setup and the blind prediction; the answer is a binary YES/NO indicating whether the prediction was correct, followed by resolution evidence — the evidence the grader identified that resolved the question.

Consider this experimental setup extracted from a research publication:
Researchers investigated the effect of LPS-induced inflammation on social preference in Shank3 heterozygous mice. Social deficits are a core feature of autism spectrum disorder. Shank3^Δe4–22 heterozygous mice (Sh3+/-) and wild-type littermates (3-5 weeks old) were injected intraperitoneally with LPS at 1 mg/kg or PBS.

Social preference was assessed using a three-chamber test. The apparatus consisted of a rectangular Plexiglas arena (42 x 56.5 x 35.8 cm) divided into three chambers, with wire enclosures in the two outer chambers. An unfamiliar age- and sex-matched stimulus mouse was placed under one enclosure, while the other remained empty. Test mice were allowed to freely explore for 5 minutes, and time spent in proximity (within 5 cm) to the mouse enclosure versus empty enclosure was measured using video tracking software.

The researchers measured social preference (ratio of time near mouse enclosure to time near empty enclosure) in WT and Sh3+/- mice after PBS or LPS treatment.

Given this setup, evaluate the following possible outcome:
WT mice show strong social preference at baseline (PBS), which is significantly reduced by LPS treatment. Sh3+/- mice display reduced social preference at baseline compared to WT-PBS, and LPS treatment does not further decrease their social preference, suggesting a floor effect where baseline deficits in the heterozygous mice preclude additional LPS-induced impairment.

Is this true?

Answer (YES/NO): NO